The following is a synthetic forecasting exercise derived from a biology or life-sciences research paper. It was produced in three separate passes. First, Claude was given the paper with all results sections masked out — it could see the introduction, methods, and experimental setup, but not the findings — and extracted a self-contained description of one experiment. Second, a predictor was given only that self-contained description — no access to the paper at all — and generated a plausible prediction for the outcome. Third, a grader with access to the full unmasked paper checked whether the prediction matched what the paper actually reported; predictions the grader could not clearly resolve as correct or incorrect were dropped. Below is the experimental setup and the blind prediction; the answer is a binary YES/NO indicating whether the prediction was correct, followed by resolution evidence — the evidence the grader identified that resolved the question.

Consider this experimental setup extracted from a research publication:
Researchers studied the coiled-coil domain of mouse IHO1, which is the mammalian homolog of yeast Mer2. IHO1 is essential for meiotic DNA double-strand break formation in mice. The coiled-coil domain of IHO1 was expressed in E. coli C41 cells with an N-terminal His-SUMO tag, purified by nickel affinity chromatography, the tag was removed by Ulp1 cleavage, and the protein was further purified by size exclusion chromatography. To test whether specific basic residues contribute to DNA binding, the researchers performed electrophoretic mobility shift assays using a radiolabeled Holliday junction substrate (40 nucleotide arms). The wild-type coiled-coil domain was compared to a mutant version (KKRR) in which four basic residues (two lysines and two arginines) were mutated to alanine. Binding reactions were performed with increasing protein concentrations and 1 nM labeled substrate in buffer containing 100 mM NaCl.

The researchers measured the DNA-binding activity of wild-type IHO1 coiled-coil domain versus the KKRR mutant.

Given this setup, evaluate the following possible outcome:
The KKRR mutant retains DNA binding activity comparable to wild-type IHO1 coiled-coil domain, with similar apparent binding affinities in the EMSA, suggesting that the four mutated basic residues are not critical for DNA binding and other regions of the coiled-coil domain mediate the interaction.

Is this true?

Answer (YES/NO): NO